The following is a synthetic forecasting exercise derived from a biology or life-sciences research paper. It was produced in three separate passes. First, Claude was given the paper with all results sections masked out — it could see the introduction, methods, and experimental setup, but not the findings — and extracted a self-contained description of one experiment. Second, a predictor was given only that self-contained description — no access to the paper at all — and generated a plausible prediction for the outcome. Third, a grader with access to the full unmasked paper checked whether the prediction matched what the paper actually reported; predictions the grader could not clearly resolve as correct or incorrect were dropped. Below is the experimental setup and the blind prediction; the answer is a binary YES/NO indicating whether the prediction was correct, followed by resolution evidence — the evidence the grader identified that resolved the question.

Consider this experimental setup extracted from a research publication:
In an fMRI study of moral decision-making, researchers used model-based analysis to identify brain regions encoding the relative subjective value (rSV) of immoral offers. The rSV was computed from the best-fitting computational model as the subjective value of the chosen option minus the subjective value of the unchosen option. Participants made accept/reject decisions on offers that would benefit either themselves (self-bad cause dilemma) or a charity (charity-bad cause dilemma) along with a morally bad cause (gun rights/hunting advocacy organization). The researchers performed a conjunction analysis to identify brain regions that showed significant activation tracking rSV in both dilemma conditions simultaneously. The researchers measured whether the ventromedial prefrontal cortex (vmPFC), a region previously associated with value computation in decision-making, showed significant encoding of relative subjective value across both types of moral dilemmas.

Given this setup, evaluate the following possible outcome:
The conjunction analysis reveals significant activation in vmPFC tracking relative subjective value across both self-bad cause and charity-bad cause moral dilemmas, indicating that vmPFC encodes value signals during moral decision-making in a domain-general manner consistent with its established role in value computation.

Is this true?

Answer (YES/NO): YES